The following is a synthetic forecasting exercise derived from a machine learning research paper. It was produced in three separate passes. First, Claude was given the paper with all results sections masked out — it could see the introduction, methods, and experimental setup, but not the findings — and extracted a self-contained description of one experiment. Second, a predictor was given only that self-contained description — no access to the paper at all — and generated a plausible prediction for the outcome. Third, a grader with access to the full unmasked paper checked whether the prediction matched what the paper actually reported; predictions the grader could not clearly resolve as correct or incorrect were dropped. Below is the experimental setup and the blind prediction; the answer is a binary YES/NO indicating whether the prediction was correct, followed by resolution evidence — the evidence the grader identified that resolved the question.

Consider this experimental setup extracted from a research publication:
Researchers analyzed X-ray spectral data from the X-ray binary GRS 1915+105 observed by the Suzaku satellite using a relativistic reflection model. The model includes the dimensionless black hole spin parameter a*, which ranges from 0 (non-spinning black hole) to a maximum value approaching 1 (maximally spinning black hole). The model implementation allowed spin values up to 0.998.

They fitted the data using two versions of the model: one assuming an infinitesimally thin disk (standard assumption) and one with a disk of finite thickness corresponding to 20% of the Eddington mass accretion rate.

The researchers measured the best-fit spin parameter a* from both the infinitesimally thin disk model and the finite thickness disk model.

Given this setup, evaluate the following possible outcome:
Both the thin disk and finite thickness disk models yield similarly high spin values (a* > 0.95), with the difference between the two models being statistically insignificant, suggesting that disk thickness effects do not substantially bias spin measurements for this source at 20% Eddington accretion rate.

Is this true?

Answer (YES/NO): YES